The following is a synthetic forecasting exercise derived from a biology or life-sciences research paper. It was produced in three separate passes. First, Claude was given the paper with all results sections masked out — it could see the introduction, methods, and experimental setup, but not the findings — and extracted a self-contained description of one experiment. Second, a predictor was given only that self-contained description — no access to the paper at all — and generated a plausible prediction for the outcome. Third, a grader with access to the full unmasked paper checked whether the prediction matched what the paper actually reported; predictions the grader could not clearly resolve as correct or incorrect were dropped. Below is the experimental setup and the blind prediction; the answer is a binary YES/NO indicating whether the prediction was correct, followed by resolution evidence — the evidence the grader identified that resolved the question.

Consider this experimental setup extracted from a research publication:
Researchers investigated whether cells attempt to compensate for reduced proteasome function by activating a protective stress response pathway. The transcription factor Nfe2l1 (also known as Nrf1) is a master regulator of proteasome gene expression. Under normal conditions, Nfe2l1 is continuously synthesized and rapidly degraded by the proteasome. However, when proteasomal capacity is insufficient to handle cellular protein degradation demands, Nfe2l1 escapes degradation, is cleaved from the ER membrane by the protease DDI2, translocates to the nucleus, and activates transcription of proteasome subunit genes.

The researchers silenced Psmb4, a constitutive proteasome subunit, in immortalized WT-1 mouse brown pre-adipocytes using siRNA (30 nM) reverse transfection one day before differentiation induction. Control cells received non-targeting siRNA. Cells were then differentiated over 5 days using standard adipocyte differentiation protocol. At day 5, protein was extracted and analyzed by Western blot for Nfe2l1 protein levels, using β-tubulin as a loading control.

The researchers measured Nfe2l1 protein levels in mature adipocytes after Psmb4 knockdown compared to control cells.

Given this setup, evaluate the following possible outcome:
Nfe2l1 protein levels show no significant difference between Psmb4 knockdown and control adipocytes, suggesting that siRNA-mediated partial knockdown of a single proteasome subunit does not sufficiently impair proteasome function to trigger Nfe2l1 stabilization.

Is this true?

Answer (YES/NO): NO